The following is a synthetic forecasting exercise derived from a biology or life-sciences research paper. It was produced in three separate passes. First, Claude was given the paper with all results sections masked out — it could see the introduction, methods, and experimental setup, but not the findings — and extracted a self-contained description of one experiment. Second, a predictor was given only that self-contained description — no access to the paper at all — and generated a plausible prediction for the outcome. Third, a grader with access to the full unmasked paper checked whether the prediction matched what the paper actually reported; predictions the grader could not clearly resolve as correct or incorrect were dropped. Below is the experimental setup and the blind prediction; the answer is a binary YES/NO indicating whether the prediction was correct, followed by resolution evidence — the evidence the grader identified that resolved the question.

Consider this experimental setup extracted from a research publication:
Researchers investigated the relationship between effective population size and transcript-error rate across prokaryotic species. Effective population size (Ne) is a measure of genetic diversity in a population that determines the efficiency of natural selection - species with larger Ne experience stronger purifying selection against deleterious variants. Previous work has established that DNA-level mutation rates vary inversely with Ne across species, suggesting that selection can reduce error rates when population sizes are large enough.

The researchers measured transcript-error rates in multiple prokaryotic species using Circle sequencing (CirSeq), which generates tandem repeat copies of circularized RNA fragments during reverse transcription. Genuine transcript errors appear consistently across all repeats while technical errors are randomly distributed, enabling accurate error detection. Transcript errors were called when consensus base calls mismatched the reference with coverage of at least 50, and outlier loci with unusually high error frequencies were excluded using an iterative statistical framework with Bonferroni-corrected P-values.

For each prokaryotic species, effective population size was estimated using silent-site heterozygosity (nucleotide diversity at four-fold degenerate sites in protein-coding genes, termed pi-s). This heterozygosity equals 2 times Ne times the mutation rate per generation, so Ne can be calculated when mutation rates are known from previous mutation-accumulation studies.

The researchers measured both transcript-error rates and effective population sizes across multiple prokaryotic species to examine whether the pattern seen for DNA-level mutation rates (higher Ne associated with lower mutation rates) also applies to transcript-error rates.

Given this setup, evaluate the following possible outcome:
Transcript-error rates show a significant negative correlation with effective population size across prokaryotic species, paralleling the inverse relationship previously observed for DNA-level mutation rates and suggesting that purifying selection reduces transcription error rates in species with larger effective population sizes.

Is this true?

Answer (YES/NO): NO